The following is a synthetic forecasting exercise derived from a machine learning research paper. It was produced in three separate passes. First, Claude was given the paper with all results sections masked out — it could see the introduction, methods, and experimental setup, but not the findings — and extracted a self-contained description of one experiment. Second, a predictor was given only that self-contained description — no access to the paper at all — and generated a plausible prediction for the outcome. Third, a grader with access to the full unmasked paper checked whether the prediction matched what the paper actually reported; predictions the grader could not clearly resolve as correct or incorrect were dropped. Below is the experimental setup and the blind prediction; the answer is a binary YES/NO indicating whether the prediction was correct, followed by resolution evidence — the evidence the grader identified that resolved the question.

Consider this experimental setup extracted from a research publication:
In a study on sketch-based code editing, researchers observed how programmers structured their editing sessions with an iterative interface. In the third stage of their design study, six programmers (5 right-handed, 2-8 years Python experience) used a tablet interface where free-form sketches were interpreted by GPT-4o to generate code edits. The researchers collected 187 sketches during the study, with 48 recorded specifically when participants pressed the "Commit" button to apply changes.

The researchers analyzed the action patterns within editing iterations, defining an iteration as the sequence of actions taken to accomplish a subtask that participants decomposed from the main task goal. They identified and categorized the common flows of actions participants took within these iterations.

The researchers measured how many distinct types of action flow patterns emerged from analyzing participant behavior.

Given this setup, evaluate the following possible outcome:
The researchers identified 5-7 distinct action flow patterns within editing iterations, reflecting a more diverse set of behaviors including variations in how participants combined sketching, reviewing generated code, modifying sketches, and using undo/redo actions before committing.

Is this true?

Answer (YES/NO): YES